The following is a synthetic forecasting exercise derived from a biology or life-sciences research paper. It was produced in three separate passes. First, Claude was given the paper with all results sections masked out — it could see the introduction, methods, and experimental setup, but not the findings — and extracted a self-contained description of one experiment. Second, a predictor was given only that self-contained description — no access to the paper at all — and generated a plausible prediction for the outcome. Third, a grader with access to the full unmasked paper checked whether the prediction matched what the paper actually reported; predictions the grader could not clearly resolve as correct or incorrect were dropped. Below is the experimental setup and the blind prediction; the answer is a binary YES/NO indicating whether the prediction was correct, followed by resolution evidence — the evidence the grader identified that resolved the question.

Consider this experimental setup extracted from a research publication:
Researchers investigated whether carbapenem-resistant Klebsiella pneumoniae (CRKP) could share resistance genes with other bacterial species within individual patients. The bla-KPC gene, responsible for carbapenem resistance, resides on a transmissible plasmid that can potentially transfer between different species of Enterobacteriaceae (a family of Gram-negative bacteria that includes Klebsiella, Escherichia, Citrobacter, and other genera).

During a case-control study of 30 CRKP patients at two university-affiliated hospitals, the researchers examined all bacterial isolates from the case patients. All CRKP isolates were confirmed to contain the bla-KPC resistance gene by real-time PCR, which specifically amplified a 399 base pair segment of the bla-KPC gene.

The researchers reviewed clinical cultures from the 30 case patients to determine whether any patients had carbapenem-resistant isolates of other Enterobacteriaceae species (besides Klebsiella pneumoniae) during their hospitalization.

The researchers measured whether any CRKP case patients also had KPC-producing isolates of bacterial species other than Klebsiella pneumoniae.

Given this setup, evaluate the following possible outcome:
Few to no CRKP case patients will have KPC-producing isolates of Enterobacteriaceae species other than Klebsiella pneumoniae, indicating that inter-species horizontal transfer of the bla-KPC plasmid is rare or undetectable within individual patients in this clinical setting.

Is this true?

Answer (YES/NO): NO